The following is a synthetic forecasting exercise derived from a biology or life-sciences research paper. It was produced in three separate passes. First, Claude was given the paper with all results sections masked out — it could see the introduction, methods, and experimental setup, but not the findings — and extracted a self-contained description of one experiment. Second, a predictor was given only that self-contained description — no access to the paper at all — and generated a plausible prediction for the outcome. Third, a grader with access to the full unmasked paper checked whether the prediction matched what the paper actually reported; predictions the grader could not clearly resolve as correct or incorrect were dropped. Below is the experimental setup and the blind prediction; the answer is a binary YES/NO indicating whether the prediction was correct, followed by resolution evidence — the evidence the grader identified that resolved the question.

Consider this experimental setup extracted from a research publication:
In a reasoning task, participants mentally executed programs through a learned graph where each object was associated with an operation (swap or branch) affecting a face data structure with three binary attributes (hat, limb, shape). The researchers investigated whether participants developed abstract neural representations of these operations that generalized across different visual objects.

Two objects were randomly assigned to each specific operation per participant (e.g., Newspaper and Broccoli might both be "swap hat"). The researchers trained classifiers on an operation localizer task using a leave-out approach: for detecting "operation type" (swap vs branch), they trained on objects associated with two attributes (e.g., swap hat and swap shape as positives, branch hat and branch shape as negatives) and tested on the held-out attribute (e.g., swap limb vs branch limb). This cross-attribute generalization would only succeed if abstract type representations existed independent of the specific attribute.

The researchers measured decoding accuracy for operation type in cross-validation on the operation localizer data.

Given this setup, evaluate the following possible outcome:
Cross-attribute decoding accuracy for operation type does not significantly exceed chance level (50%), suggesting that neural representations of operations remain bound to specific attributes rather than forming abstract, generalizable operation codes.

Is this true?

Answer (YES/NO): NO